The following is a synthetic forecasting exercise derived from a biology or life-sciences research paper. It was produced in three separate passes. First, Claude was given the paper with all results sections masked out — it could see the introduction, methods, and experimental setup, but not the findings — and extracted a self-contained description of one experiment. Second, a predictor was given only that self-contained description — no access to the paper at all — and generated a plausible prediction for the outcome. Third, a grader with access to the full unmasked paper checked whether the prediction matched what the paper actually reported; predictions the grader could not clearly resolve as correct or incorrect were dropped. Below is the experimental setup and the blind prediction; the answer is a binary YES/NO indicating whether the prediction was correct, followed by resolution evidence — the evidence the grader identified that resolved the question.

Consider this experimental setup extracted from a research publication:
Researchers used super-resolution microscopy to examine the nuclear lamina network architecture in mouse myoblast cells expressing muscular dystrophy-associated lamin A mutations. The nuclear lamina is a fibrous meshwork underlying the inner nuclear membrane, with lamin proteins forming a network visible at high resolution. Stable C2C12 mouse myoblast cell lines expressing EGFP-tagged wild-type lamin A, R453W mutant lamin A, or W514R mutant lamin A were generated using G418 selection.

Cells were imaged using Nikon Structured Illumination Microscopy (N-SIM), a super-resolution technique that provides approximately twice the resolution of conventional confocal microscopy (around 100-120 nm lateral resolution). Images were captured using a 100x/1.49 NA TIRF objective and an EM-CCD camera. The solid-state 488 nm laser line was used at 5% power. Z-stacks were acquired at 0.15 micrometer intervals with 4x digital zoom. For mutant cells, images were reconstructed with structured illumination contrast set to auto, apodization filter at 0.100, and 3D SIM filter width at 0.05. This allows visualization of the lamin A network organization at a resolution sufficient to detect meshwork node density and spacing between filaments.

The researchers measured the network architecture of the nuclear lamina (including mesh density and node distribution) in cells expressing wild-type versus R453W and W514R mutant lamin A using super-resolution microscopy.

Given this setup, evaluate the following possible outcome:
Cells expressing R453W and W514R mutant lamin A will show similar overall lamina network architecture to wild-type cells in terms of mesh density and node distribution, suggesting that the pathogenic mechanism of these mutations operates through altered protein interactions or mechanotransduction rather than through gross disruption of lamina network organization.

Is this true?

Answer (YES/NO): NO